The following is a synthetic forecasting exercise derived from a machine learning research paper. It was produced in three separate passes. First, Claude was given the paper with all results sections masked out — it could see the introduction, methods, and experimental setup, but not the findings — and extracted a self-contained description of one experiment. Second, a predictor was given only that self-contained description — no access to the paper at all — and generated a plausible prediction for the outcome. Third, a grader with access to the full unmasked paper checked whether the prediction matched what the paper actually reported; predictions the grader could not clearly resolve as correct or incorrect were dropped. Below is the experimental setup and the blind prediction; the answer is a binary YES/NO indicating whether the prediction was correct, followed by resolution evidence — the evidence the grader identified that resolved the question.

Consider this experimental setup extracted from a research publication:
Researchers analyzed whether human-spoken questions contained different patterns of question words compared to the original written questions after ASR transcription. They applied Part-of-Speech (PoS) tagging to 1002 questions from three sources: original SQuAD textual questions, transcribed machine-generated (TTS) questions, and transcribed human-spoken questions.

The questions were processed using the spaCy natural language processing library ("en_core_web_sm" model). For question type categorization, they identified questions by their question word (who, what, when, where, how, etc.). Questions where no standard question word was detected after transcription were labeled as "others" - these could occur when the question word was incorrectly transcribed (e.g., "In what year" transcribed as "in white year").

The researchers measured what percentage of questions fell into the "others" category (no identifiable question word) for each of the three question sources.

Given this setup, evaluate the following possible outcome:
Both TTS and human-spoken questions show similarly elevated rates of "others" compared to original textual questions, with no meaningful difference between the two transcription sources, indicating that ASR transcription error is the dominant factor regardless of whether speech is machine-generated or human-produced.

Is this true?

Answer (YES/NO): NO